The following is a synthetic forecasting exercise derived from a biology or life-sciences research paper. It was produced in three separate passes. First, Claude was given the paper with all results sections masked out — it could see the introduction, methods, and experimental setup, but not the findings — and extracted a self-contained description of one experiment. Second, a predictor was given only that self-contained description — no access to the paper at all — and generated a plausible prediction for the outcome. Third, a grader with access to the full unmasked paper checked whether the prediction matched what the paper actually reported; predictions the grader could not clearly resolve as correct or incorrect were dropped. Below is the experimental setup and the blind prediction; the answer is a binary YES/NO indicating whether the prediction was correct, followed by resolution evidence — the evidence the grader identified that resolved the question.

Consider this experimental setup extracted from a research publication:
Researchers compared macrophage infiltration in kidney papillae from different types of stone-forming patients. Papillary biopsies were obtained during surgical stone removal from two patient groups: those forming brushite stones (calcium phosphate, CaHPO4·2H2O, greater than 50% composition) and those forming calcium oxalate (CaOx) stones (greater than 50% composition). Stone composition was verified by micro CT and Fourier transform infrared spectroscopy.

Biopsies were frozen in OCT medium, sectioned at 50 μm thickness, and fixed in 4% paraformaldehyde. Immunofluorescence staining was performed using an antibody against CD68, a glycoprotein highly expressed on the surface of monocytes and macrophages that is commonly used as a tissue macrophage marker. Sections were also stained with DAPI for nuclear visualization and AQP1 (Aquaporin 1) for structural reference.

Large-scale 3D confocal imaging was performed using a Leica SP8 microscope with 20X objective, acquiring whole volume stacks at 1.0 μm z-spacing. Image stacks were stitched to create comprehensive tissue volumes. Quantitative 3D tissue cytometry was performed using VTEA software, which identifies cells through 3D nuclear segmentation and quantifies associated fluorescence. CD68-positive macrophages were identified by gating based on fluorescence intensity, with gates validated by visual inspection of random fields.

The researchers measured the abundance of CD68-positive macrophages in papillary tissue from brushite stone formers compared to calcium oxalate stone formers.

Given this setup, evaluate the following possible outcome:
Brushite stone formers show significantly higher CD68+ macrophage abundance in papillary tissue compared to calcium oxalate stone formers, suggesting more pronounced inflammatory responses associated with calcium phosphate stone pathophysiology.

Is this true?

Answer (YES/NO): NO